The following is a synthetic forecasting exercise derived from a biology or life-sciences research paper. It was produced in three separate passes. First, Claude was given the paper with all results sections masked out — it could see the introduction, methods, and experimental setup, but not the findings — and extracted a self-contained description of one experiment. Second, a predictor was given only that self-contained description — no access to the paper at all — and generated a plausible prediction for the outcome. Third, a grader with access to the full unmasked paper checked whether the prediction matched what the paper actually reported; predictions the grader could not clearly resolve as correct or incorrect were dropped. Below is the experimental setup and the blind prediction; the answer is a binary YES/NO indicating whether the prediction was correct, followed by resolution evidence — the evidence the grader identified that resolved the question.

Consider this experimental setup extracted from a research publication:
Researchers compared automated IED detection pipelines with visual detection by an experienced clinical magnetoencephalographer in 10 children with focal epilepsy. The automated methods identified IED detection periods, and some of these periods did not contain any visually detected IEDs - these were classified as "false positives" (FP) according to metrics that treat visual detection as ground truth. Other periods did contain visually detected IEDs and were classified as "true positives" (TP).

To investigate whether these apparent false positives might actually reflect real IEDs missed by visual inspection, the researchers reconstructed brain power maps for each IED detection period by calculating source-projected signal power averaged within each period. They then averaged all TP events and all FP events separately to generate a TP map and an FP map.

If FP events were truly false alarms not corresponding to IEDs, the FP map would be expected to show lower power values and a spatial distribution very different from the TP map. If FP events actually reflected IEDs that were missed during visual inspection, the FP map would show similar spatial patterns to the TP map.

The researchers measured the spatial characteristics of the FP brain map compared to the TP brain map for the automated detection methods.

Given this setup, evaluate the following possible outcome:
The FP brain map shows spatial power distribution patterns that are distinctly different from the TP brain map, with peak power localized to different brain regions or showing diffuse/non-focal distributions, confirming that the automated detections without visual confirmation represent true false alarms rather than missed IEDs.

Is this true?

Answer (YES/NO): NO